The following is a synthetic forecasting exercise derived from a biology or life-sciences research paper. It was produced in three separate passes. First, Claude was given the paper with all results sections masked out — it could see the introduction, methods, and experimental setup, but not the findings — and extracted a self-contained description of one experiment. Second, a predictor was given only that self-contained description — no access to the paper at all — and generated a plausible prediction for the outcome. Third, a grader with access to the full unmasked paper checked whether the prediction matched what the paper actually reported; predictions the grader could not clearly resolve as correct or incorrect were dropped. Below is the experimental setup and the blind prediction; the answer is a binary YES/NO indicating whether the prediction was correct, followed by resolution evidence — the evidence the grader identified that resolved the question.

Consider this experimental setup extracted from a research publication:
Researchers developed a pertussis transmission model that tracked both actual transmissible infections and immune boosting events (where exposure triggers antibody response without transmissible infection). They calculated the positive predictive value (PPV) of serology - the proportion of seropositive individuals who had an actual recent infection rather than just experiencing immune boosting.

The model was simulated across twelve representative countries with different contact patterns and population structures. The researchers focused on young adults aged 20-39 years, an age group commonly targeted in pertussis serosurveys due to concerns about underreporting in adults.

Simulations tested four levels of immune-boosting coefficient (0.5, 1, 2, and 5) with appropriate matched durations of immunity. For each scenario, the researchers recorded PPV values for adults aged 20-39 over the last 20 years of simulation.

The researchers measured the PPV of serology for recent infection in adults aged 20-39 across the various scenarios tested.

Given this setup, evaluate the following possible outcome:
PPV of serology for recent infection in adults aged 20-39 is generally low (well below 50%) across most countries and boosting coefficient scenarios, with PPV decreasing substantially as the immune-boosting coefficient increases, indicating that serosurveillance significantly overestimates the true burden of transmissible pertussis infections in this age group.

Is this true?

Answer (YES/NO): YES